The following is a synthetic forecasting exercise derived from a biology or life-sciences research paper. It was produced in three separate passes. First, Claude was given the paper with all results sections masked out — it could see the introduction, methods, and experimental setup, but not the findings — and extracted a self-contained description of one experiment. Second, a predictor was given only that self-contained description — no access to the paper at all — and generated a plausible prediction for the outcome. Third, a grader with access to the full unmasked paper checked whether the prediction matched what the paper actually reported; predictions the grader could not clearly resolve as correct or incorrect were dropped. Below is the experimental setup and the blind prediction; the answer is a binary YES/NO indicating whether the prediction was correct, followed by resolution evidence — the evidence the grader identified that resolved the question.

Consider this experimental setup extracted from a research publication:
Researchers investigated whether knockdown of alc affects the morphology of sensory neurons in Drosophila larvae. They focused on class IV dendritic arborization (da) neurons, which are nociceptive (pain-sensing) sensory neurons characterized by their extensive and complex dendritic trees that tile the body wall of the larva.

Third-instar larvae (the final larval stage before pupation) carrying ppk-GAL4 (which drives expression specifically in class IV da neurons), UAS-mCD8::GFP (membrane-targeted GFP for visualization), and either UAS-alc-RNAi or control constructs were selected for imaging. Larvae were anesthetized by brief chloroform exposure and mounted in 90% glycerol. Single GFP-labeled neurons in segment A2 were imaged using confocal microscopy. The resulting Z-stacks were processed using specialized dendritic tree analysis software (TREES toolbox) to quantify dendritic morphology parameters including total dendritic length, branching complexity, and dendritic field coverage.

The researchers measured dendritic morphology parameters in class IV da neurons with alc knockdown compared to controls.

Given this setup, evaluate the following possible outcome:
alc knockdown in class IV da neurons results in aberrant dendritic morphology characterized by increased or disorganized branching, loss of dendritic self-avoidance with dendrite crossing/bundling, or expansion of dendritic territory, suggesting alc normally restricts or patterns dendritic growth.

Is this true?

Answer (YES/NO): NO